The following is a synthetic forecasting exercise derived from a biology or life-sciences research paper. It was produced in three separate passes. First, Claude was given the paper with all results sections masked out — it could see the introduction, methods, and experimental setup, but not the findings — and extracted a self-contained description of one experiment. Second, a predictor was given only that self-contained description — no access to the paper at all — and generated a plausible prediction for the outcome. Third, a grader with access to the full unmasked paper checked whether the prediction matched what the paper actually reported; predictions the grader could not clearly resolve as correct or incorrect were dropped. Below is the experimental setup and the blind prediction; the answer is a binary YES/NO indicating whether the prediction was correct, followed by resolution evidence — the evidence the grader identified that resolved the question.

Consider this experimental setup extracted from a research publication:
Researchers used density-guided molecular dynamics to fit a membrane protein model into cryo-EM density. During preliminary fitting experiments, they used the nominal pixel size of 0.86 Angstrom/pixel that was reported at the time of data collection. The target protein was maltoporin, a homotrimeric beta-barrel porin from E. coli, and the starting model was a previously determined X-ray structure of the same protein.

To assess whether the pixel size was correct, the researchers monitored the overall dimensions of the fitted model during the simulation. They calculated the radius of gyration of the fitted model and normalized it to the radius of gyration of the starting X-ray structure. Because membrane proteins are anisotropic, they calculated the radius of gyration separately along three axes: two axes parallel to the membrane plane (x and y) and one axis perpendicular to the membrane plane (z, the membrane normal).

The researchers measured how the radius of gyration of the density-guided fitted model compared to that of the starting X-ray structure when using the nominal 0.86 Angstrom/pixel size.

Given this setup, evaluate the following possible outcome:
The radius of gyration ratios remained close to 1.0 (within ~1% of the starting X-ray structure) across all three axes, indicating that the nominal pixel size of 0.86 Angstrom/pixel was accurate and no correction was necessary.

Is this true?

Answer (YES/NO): NO